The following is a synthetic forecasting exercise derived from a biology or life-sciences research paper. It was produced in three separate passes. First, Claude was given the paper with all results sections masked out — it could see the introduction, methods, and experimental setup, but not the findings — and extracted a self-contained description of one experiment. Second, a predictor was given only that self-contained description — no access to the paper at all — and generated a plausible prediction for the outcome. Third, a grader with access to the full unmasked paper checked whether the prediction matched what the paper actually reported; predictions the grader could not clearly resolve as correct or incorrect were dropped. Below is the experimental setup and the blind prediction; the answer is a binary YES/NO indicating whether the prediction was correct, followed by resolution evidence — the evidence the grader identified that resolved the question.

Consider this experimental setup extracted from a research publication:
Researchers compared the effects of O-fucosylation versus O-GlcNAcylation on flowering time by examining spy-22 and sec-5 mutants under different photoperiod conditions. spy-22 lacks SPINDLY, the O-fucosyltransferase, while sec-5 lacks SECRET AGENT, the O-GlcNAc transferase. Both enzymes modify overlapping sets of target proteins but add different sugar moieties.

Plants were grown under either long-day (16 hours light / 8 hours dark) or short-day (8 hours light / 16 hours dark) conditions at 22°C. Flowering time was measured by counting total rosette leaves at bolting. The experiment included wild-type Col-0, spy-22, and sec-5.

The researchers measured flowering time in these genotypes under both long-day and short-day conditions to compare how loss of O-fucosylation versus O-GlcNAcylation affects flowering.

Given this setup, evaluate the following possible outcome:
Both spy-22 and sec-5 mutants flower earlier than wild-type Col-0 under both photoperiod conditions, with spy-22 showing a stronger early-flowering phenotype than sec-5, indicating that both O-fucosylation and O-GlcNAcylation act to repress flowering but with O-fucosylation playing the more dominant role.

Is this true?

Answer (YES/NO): NO